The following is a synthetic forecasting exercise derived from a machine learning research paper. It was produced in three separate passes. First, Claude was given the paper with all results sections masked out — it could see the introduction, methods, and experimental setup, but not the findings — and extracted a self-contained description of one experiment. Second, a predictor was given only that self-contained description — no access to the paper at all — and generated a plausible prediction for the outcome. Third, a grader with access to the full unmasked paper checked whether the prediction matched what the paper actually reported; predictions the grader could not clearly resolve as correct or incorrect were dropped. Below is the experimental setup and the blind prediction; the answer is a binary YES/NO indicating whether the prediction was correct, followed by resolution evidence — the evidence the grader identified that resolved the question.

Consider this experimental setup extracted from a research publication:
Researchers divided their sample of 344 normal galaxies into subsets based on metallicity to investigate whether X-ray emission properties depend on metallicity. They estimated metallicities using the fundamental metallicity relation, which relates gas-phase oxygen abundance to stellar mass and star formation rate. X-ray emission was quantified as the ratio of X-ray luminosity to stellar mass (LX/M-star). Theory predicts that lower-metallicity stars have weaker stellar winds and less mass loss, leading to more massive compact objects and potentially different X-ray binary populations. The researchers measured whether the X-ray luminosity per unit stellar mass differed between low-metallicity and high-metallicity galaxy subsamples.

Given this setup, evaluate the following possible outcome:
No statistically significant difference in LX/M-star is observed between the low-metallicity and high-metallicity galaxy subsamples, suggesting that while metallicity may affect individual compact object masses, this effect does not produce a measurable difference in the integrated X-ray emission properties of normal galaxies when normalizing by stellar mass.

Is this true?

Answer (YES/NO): NO